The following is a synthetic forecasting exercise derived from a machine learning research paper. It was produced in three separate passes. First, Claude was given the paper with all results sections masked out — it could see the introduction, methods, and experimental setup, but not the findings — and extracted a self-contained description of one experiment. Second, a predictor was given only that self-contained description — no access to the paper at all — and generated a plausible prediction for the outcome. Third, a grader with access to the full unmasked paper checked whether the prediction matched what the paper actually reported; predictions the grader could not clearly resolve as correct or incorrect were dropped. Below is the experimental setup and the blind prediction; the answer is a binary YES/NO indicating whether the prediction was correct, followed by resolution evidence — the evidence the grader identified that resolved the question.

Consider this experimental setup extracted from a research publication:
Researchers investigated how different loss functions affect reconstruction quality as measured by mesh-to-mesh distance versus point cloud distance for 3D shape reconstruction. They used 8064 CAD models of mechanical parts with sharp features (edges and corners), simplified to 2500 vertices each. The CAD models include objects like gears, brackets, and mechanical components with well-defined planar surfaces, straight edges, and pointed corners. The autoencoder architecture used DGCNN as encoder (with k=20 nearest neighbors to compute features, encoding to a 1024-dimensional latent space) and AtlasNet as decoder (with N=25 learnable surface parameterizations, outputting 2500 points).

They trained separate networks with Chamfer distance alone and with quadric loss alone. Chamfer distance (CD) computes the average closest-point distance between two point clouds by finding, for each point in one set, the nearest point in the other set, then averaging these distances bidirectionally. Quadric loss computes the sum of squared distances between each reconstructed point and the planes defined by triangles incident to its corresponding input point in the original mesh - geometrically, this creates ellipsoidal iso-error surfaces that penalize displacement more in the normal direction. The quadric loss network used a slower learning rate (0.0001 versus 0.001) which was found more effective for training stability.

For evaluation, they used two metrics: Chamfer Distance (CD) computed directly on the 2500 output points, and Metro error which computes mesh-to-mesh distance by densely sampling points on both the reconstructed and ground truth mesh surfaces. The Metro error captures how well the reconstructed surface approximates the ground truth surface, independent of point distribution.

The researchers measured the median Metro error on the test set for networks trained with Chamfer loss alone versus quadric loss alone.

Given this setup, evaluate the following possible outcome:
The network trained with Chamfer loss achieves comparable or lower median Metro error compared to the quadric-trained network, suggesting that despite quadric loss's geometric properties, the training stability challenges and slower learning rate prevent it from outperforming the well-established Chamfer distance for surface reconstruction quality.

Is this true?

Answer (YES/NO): YES